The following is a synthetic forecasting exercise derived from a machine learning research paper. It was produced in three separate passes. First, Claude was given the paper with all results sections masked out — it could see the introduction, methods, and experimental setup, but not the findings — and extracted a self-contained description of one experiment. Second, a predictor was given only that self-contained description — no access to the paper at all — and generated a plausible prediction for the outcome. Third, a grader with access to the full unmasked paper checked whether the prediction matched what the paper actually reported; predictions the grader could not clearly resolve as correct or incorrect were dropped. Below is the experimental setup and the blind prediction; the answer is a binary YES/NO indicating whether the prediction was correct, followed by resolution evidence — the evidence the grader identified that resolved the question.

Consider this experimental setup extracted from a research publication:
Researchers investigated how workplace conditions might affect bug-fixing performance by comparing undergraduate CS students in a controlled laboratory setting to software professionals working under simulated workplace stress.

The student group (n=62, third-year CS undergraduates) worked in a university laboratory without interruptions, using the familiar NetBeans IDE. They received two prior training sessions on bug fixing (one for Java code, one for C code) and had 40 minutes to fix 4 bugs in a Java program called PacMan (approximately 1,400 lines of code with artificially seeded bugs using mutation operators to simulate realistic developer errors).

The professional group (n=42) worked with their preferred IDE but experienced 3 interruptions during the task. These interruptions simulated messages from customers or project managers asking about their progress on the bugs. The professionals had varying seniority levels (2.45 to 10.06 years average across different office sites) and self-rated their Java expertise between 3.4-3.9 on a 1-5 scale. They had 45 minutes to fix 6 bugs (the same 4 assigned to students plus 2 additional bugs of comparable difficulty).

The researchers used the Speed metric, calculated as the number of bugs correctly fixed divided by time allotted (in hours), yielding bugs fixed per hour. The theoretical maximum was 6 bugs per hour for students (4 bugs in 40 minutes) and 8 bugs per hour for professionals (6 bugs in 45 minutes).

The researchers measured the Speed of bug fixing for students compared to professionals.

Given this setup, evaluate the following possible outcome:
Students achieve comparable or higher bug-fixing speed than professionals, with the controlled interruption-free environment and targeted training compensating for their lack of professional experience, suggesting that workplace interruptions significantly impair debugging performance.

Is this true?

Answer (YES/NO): YES